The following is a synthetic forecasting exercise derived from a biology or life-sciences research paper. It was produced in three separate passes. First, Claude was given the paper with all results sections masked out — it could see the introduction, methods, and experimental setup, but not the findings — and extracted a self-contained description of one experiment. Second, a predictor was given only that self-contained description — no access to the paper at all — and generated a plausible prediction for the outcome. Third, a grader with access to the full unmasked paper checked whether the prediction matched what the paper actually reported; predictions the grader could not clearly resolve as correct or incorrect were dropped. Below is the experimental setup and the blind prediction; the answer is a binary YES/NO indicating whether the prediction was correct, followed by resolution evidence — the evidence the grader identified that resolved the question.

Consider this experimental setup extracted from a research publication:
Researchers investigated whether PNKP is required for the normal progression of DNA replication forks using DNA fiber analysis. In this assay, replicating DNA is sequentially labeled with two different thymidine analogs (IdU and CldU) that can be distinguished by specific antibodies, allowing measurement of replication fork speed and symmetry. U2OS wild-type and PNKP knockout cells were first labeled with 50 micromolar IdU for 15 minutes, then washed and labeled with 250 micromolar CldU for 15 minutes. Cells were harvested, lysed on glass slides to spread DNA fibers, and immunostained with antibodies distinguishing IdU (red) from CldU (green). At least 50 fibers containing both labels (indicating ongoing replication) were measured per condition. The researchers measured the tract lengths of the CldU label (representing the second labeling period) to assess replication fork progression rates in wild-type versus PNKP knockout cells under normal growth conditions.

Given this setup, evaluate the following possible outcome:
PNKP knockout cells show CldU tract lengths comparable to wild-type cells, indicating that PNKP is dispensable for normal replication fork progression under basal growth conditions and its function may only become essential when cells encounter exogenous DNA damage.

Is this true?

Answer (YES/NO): NO